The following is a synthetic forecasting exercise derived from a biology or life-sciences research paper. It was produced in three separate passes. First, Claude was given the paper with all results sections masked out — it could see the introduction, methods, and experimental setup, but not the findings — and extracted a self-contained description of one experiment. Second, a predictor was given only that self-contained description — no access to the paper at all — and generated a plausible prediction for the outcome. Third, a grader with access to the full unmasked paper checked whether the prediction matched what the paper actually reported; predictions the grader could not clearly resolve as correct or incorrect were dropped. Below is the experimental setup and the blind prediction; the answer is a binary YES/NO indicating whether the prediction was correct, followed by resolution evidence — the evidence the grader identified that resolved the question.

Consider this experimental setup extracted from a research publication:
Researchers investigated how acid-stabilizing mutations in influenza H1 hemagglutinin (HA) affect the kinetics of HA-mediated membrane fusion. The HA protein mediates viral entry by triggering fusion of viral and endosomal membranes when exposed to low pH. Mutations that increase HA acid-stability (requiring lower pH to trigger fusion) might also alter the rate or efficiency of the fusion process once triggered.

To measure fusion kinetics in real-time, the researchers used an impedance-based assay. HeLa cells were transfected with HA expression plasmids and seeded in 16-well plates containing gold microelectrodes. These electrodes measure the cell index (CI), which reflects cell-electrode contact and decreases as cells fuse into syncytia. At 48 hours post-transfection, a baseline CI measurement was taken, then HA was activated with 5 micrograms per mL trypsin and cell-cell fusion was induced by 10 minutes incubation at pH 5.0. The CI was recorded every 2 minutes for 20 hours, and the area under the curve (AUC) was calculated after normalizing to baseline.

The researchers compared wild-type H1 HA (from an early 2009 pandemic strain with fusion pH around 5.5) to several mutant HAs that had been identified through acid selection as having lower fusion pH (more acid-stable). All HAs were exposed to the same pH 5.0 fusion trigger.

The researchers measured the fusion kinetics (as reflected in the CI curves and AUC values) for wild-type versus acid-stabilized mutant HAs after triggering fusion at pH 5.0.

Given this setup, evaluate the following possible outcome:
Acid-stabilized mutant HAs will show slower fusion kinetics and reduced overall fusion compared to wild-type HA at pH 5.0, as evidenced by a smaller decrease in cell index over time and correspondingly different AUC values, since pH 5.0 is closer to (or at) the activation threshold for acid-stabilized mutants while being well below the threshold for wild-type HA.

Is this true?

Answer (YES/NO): NO